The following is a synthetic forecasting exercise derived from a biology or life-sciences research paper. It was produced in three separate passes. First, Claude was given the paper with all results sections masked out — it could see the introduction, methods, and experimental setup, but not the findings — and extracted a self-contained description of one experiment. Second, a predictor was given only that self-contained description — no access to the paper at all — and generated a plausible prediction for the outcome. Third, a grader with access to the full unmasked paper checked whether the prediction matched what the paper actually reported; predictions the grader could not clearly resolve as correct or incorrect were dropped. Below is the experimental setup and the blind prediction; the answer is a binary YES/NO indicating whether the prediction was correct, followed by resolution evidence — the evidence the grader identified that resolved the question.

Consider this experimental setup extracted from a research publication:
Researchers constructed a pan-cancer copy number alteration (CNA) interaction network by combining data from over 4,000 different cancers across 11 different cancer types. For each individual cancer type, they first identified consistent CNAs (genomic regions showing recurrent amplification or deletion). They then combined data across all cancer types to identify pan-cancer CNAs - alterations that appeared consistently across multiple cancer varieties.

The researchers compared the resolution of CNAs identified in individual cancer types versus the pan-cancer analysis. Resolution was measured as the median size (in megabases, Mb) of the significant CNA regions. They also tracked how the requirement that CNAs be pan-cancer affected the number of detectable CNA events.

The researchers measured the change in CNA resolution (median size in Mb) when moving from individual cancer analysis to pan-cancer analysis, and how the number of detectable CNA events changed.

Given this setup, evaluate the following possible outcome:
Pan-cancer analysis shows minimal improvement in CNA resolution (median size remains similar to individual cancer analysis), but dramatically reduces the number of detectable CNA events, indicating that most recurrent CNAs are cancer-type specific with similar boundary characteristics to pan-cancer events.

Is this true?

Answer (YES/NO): NO